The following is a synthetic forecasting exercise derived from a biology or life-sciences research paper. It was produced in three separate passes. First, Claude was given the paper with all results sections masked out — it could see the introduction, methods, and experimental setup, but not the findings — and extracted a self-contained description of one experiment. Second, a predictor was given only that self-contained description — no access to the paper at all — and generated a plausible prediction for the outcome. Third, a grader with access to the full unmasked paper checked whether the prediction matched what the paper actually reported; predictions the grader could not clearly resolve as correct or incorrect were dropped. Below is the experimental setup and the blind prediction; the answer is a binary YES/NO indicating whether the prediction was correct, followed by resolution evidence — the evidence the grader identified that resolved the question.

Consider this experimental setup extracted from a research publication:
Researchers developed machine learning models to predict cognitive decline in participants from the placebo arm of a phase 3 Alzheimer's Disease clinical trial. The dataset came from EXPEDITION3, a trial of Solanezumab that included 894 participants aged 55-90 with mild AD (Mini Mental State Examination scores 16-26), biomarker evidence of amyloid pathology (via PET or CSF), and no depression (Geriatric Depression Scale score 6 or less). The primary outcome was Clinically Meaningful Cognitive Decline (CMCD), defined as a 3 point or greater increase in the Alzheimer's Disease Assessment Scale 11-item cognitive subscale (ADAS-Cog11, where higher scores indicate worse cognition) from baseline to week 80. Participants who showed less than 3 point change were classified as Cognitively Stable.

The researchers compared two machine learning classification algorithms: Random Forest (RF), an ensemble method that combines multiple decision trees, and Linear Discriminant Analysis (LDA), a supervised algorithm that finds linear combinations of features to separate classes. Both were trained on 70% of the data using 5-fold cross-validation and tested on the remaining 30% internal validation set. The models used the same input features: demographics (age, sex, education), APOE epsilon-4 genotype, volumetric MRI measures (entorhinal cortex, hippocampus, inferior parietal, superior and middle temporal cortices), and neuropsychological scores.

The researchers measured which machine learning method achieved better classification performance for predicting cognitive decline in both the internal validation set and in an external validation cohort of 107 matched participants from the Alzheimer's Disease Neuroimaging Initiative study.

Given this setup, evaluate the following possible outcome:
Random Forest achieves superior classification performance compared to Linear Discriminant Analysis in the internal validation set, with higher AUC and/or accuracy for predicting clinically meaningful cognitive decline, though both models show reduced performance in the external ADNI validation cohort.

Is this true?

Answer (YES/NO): NO